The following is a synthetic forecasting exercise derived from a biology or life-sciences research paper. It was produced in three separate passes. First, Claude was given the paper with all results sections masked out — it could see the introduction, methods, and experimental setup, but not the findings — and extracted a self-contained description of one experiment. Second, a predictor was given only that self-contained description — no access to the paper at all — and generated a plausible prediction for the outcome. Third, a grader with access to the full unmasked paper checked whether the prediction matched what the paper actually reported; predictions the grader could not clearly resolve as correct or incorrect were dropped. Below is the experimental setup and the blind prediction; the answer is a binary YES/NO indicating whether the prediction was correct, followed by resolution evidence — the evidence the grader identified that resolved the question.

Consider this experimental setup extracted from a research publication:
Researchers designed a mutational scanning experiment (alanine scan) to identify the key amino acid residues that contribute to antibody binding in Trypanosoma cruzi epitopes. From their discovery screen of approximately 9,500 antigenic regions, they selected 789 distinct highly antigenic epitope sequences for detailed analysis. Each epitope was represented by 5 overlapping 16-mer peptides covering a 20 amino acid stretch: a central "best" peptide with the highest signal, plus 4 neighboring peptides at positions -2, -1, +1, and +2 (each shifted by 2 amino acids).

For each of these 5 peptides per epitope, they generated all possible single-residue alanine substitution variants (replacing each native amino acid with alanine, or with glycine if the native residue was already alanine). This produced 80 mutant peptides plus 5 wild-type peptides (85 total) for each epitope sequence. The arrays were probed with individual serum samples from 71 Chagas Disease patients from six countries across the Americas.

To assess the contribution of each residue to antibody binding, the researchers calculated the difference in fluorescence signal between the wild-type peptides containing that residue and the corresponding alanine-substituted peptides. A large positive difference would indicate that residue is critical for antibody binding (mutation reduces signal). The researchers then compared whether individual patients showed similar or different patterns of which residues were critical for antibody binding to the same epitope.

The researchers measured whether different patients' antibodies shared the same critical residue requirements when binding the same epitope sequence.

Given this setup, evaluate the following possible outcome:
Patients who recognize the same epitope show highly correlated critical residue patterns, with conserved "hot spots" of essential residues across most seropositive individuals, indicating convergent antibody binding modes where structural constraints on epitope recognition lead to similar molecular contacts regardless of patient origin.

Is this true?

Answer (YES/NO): YES